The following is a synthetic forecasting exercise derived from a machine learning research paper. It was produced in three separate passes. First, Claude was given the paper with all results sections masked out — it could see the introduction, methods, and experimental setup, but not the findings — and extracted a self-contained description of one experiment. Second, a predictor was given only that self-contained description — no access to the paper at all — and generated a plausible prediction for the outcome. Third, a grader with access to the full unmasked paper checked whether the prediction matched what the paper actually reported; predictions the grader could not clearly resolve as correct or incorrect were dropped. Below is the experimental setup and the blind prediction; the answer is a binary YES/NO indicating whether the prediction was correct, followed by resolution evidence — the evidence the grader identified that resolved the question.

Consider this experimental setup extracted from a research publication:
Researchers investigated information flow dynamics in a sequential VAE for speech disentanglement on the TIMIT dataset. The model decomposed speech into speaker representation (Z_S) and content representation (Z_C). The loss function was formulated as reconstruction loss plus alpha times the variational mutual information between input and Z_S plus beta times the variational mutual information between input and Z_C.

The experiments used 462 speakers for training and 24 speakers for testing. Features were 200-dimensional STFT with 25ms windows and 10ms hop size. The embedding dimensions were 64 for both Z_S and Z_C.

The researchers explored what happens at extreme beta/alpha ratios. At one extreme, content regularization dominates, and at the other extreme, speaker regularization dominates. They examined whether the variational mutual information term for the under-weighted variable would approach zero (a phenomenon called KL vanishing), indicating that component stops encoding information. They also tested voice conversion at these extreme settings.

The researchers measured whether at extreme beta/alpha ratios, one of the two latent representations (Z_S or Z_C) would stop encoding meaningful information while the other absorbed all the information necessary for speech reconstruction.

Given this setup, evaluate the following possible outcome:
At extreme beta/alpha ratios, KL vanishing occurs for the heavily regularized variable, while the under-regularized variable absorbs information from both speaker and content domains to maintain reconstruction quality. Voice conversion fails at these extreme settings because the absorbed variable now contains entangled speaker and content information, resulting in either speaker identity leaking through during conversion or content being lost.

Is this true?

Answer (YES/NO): YES